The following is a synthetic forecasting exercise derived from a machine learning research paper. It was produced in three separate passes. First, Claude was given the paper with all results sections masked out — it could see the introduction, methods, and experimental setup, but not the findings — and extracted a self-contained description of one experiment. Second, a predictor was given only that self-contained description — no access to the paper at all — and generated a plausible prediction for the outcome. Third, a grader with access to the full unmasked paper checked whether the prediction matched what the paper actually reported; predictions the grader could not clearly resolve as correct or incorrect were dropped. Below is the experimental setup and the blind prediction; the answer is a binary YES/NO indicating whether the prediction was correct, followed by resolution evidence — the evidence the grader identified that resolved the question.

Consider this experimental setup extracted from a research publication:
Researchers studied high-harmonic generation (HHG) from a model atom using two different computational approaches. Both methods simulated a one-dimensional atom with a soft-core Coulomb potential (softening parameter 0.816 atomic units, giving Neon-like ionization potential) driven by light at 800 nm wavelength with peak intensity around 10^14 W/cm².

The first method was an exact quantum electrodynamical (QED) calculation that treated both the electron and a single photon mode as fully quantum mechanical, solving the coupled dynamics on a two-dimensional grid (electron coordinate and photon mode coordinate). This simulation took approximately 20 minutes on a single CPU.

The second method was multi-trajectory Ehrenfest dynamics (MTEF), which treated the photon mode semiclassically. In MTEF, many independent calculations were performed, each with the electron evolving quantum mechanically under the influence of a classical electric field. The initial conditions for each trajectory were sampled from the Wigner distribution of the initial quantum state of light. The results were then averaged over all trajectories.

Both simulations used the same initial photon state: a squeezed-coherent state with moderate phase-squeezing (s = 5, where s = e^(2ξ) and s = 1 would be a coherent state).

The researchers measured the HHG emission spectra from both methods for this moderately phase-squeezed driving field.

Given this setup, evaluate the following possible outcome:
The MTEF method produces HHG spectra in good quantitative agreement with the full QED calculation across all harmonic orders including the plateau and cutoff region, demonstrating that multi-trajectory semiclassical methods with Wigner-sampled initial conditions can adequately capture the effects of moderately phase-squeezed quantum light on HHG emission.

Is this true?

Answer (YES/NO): NO